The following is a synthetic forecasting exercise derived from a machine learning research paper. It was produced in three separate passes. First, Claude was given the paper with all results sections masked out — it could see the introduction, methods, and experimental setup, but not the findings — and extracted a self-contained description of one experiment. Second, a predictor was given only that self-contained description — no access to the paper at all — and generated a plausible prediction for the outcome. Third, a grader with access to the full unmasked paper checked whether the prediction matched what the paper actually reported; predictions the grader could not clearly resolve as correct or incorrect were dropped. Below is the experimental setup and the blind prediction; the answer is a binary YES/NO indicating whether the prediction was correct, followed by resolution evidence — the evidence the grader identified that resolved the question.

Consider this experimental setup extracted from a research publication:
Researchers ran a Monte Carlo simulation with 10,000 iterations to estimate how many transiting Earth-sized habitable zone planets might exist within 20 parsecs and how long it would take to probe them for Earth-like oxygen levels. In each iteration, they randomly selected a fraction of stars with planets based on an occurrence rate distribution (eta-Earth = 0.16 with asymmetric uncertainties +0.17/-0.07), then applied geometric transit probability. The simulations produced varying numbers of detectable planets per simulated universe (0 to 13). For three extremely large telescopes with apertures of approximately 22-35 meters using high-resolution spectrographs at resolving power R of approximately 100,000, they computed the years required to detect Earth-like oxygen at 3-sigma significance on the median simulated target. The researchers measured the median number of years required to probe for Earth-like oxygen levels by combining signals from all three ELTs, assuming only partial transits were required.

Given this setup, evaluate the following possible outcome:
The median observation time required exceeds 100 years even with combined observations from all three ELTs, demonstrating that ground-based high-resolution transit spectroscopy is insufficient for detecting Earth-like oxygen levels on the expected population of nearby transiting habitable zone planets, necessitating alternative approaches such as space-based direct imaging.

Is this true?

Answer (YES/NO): NO